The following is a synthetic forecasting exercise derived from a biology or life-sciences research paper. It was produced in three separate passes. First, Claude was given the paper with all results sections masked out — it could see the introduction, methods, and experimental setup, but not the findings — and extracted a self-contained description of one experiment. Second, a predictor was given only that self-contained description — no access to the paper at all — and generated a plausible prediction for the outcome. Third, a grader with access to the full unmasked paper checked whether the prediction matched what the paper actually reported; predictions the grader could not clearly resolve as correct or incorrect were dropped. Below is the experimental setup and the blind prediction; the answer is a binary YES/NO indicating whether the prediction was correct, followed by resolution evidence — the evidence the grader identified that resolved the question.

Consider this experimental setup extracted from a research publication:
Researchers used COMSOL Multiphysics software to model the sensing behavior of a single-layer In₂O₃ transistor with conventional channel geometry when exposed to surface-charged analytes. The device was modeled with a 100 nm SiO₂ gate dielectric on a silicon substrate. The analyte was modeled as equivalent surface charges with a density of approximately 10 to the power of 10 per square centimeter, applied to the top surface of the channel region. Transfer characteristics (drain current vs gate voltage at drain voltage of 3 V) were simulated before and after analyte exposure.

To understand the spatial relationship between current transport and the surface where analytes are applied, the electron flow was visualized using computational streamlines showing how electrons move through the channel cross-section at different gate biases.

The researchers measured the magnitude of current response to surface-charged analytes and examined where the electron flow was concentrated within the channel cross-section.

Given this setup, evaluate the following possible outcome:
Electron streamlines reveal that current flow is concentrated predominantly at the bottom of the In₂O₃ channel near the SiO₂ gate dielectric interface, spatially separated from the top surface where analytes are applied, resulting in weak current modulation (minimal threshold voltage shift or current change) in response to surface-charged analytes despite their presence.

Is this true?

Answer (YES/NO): YES